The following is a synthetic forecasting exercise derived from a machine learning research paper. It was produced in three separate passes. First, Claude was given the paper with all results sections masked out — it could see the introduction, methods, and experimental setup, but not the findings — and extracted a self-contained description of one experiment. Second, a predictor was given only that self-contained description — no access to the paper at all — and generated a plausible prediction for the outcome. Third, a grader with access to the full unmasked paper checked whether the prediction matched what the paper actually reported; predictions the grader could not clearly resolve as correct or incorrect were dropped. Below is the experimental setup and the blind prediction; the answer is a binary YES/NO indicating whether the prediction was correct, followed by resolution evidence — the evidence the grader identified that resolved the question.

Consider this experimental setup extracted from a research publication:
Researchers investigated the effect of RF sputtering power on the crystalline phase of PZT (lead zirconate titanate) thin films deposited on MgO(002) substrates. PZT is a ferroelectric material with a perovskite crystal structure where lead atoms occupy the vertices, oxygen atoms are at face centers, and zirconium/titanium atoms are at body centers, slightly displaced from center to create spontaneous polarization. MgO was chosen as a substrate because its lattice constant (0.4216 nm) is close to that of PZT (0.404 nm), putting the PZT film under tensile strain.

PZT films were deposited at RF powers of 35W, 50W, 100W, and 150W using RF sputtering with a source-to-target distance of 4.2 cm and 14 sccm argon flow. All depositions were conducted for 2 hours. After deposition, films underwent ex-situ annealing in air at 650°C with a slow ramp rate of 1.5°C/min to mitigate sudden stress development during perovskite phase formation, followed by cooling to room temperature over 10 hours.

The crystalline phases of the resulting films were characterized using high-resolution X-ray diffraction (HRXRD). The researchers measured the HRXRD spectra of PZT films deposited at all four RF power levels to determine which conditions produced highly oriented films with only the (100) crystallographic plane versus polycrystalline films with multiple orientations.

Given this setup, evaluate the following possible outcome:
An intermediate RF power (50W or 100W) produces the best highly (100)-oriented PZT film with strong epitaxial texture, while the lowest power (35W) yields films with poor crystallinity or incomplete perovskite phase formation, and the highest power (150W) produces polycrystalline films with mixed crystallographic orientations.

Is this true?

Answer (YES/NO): YES